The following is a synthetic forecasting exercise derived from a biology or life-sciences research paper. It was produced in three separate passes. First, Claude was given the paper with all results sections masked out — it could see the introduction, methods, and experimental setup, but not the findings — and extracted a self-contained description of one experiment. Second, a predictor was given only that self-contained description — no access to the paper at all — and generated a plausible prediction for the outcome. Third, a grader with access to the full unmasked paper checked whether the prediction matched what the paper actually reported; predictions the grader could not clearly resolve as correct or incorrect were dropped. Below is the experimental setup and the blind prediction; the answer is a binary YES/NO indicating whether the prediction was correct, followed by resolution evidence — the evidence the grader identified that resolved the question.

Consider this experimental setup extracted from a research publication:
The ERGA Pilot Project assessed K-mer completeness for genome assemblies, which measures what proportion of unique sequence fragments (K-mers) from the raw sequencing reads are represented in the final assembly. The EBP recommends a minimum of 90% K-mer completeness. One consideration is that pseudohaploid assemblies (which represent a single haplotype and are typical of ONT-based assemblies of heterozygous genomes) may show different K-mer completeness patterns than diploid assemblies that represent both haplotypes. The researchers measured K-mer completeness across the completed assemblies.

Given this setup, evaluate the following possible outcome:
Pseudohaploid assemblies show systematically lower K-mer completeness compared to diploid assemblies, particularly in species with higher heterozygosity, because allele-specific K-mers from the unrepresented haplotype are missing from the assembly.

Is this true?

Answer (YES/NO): YES